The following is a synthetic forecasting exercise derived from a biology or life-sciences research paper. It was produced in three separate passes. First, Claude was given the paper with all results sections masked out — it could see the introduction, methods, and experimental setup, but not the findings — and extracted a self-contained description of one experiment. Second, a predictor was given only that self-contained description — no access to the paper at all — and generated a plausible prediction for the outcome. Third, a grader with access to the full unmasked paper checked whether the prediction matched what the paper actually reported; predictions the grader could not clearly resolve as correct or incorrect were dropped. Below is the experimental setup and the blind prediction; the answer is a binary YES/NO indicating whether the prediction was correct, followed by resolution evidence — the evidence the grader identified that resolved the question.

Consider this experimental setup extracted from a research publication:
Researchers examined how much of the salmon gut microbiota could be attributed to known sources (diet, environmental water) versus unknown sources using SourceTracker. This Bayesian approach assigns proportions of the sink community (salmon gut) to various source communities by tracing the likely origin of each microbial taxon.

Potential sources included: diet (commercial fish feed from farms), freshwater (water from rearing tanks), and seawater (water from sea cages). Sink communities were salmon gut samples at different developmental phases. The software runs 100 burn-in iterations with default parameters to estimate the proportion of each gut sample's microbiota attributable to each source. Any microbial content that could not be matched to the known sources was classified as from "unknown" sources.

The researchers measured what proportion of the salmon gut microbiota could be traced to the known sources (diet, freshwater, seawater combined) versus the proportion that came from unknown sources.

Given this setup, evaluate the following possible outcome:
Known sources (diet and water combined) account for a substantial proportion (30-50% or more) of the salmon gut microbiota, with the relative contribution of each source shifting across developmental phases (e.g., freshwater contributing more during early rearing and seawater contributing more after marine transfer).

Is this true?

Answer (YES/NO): YES